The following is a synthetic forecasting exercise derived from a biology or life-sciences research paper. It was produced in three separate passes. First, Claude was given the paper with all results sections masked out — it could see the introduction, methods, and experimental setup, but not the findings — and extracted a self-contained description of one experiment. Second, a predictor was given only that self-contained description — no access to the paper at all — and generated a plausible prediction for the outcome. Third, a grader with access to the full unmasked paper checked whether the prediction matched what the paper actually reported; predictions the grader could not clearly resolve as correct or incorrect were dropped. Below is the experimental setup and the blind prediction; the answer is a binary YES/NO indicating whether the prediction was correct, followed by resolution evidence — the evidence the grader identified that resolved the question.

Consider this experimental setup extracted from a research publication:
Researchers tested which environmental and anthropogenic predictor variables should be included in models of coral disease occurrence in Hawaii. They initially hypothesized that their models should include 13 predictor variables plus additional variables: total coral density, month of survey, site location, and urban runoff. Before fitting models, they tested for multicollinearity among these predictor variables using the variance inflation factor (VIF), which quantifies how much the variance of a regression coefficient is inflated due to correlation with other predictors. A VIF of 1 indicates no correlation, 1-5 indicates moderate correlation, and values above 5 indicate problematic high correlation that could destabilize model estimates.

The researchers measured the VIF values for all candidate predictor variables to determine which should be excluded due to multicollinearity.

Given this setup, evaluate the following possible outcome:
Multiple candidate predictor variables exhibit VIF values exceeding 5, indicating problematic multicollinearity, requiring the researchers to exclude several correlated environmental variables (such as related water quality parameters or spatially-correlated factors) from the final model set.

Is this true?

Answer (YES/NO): NO